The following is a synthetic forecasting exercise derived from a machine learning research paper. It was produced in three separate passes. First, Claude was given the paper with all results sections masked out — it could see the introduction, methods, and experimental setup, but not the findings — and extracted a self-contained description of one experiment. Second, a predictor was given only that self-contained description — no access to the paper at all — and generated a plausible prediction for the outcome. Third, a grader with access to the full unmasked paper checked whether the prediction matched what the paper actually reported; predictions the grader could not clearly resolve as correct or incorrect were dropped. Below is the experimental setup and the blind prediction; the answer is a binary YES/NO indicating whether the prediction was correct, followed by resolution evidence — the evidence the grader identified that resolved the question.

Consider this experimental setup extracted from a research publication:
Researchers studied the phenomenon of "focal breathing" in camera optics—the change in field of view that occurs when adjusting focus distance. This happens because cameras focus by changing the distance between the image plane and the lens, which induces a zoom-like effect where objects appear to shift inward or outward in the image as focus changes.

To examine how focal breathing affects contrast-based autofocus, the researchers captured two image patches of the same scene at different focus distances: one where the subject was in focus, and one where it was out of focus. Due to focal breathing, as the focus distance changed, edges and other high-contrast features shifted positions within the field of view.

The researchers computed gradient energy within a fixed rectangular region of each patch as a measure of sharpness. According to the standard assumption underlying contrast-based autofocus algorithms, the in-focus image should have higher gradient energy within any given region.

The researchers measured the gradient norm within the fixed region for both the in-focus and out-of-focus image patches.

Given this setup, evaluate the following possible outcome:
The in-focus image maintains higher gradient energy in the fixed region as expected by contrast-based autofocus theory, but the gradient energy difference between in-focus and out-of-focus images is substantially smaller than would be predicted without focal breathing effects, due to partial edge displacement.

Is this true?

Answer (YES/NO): NO